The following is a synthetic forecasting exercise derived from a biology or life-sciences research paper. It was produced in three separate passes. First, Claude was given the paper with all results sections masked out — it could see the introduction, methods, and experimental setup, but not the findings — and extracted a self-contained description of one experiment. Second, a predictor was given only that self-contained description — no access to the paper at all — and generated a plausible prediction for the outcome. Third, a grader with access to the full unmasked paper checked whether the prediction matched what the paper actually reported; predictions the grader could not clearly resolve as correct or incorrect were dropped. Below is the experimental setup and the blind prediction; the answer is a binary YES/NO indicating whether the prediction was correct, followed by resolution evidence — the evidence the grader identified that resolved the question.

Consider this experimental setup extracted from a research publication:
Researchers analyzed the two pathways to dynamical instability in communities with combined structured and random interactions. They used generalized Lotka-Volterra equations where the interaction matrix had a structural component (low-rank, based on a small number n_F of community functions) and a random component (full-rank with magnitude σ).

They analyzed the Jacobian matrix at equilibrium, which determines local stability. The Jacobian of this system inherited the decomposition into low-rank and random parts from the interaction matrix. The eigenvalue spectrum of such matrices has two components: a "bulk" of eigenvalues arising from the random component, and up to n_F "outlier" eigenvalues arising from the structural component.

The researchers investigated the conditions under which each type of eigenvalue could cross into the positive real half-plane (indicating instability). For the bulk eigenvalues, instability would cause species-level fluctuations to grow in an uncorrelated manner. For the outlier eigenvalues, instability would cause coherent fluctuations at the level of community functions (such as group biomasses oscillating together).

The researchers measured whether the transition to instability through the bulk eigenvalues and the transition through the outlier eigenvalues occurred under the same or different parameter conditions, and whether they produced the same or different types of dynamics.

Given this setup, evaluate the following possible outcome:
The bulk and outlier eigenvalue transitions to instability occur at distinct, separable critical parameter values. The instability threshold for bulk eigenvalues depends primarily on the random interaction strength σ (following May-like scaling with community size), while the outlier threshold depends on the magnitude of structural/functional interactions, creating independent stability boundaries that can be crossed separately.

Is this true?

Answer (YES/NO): YES